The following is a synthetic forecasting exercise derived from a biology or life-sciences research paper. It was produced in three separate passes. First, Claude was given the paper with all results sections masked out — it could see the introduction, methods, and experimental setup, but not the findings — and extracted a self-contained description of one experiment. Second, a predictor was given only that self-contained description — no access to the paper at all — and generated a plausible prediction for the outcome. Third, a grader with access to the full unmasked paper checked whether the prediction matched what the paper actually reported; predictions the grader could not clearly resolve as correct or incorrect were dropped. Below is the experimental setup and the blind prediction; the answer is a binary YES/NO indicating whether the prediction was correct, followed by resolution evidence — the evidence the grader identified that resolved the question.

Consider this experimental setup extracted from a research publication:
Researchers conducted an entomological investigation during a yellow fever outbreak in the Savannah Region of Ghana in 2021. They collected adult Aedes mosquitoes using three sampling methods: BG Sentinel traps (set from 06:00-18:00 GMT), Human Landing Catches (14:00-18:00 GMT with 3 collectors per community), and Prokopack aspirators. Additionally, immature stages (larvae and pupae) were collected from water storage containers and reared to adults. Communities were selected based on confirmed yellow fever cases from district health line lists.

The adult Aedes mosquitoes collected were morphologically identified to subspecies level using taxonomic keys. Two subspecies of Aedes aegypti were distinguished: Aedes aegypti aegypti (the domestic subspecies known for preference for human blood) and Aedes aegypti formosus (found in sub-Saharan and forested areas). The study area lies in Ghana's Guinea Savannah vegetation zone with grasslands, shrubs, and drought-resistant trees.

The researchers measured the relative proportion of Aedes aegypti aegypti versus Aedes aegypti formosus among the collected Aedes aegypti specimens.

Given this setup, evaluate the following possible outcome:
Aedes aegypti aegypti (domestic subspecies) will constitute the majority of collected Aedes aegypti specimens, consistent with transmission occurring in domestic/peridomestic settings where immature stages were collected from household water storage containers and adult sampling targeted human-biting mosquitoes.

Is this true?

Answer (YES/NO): NO